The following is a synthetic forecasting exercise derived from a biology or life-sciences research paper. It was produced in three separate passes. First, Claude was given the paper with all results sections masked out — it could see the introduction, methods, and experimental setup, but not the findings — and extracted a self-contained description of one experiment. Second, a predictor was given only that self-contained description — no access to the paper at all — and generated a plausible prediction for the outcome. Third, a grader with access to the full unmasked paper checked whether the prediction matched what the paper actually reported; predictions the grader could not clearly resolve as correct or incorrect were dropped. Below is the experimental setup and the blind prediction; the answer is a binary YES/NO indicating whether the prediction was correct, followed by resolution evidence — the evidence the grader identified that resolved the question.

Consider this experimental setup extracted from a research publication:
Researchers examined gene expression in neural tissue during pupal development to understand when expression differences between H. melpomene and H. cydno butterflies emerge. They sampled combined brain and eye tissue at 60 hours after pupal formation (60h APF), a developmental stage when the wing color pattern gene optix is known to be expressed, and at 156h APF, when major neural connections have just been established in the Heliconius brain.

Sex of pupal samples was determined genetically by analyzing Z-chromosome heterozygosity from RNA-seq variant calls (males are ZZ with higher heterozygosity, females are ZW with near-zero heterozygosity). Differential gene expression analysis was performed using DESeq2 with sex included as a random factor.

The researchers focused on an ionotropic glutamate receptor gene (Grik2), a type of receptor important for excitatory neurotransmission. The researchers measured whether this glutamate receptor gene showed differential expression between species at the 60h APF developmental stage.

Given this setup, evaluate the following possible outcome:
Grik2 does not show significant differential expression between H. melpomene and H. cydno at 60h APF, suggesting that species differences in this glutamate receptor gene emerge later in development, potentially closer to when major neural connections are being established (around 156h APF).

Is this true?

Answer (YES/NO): NO